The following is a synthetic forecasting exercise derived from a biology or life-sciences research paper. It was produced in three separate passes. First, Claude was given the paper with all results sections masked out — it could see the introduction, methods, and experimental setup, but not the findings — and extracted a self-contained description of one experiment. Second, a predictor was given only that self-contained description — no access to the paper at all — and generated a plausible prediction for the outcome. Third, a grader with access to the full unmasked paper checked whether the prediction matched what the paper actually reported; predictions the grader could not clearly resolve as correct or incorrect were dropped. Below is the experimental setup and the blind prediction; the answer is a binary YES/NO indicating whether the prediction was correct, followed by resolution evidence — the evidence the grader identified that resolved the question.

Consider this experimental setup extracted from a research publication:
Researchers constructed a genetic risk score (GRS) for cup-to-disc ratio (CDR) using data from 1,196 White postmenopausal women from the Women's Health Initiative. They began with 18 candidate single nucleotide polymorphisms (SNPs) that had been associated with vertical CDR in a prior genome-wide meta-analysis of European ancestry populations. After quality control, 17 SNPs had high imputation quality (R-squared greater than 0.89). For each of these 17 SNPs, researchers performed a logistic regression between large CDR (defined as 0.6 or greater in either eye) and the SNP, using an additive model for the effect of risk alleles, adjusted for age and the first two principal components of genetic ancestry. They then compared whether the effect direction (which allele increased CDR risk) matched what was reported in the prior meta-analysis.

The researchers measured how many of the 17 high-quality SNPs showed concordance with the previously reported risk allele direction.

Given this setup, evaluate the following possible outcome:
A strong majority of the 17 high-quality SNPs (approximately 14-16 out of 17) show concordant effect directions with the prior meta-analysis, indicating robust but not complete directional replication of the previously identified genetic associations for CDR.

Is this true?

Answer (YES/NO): NO